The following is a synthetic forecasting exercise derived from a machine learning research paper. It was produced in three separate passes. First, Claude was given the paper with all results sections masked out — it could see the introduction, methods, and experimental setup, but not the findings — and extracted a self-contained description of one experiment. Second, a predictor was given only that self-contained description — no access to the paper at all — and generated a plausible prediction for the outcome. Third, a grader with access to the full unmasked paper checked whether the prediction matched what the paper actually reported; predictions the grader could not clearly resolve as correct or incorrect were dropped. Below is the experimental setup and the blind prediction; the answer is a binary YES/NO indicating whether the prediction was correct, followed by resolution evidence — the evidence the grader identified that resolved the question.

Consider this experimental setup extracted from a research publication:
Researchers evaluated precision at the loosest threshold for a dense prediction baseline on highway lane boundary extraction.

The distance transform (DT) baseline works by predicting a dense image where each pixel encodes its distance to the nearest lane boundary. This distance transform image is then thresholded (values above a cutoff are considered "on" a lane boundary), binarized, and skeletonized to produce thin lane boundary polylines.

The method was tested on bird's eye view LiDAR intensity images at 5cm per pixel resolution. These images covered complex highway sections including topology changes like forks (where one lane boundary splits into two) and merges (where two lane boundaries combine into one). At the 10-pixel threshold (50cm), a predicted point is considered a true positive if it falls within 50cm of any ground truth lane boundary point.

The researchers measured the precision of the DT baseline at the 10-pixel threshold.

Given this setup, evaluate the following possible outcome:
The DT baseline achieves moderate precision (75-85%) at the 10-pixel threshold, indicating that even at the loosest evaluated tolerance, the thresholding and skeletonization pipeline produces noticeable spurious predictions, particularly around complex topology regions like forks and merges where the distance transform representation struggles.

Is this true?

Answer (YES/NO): NO